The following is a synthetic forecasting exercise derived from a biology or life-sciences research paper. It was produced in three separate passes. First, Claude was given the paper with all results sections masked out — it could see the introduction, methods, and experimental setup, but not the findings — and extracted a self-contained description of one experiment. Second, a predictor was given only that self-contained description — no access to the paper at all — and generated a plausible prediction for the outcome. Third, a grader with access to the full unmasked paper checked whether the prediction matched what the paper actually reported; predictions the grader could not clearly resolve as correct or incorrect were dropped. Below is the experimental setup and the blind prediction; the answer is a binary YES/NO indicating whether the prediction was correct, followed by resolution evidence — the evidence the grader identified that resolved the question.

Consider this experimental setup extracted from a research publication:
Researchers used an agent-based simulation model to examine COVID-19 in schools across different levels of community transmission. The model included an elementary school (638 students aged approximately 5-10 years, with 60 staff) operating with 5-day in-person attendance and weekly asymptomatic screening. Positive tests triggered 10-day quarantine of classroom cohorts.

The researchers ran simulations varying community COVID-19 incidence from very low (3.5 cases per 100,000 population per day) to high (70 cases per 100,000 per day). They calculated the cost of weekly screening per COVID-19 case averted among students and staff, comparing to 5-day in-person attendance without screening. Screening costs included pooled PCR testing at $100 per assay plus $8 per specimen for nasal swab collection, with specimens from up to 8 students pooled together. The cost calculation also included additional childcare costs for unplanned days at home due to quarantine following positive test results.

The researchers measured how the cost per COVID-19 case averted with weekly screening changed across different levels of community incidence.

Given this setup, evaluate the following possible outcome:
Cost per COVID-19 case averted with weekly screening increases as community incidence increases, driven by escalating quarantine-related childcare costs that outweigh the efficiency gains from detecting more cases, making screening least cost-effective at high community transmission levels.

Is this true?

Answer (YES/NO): NO